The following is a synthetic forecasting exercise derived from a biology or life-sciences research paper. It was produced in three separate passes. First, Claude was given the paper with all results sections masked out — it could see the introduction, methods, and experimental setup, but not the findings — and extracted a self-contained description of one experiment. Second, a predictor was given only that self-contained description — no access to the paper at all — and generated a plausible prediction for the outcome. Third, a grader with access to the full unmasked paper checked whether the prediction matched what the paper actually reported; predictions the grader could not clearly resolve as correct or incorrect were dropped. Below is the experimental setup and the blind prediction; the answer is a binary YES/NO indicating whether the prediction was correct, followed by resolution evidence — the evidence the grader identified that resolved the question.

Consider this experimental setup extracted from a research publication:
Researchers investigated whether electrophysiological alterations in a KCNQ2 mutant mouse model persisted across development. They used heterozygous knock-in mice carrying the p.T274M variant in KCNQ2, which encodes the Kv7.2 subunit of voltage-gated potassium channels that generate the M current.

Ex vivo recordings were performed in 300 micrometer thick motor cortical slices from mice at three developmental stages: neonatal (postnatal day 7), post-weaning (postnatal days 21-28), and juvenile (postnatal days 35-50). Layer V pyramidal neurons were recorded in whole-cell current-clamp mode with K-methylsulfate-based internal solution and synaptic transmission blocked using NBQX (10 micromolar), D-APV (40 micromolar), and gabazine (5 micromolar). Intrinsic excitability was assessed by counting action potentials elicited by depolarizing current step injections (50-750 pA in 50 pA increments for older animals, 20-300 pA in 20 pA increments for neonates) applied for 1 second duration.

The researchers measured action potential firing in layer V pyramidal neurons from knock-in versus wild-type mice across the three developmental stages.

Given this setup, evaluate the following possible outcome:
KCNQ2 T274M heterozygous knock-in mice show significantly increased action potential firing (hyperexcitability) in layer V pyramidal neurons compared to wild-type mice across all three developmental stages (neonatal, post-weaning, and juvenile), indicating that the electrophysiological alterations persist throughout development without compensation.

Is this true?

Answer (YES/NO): NO